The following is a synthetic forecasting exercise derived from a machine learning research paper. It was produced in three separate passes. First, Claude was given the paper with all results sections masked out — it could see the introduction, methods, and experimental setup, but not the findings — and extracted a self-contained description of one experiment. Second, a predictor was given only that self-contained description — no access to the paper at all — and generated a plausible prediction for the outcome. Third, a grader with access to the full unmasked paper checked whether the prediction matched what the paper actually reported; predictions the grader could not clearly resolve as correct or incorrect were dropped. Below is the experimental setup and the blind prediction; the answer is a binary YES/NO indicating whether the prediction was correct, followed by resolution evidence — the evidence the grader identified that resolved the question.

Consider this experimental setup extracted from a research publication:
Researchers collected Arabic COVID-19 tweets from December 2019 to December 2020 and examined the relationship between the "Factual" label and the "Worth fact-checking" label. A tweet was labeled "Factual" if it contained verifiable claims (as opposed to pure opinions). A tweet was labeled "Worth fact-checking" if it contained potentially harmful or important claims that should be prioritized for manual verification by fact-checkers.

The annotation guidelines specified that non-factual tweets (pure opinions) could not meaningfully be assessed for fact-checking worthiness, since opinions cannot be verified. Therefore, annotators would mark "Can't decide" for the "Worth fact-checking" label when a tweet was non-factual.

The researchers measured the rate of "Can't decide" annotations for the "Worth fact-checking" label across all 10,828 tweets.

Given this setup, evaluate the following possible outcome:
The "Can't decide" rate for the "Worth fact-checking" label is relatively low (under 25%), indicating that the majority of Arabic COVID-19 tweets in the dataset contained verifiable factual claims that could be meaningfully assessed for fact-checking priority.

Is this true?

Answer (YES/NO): NO